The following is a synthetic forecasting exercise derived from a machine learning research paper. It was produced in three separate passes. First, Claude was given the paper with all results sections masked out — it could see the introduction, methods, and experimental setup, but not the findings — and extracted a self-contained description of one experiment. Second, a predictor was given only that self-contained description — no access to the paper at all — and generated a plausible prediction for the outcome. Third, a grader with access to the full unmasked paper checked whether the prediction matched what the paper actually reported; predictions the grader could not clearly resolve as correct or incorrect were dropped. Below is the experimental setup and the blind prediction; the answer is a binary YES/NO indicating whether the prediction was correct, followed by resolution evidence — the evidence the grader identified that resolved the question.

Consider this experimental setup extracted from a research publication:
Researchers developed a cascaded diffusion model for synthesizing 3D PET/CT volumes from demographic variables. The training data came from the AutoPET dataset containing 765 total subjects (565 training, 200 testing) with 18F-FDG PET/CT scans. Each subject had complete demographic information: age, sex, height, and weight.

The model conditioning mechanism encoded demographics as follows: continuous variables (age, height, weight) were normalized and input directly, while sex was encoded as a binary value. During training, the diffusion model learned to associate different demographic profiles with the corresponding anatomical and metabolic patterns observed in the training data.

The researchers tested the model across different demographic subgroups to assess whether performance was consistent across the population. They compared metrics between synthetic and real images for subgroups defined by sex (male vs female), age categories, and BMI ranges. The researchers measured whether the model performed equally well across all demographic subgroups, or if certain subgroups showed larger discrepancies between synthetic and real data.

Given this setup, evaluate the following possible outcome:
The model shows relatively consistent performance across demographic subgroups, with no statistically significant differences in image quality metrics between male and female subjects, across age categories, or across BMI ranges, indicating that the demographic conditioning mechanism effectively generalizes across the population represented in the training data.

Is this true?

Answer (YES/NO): NO